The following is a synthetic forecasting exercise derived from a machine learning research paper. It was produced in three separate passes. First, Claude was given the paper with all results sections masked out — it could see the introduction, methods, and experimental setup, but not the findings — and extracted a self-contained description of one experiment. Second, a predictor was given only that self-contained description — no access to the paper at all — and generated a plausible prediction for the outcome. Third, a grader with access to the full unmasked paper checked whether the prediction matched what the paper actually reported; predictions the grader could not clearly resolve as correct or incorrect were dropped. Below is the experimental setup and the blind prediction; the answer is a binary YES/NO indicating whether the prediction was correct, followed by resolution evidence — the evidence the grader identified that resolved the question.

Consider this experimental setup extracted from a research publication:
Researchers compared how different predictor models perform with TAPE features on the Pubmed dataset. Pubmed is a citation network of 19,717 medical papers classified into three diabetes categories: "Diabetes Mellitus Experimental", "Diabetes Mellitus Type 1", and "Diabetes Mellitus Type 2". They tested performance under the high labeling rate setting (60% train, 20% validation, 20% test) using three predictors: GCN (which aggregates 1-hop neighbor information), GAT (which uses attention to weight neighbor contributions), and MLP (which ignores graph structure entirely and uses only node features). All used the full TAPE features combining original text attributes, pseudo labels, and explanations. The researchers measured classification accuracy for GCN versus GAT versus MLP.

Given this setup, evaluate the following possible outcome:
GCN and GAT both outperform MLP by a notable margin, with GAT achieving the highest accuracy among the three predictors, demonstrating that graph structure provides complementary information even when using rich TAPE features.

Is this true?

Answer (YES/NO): NO